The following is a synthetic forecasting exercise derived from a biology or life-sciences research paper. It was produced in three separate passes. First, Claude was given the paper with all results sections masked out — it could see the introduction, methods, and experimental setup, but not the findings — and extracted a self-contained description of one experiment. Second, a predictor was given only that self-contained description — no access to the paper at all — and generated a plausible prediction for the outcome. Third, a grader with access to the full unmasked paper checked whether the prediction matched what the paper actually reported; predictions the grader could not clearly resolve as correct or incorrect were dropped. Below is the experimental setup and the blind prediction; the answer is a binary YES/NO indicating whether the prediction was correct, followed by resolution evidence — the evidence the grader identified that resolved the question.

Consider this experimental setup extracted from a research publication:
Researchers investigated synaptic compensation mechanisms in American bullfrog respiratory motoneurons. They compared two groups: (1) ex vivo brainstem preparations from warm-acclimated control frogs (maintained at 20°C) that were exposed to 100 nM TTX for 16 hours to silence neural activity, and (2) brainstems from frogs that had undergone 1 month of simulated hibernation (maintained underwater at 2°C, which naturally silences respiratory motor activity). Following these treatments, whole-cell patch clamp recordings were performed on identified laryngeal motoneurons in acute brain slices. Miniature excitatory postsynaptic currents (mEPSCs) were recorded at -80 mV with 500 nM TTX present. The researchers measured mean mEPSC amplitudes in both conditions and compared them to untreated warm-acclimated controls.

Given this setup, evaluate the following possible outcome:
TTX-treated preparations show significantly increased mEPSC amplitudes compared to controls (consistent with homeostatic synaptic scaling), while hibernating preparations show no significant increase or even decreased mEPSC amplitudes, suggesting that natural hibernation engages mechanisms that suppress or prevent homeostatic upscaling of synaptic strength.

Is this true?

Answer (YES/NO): NO